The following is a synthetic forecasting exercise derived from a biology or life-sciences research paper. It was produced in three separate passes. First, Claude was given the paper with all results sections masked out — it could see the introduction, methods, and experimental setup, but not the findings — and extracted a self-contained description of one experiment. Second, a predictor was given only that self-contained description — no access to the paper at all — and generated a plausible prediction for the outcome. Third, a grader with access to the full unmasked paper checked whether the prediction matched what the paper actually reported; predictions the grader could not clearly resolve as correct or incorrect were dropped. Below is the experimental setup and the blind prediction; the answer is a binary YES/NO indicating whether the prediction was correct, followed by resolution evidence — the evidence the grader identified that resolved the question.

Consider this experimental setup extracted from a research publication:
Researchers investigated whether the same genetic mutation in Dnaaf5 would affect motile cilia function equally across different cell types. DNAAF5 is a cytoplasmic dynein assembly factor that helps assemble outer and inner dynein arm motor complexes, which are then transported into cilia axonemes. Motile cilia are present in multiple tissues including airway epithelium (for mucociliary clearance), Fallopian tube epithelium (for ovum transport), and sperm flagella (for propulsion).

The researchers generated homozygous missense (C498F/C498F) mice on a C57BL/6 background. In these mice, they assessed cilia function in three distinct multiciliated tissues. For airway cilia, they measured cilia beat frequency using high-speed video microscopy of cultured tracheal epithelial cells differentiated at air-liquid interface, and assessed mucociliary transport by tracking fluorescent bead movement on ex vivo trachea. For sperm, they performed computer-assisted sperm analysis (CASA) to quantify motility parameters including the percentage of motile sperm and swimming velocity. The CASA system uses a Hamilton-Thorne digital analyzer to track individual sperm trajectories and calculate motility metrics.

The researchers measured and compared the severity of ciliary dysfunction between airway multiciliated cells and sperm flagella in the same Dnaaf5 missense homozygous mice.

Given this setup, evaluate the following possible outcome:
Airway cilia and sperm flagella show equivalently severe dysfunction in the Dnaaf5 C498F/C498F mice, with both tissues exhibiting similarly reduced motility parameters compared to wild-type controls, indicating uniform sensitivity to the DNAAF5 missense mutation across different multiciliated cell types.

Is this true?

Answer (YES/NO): NO